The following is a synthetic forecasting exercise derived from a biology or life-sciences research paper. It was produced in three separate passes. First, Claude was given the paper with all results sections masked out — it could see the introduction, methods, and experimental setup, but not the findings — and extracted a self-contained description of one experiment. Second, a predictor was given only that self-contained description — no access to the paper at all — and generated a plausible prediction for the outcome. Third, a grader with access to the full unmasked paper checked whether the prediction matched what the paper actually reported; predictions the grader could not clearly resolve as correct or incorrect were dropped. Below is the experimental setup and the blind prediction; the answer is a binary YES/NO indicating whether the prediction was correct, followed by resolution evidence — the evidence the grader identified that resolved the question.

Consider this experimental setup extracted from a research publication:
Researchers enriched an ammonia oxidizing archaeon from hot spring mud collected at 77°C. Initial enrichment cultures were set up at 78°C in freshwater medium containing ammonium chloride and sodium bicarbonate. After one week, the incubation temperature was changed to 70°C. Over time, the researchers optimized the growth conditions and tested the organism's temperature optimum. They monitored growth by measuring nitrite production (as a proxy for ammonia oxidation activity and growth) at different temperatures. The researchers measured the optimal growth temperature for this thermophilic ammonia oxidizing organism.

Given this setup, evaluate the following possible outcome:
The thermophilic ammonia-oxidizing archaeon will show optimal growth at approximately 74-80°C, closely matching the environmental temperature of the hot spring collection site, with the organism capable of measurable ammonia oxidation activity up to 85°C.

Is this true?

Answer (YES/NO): NO